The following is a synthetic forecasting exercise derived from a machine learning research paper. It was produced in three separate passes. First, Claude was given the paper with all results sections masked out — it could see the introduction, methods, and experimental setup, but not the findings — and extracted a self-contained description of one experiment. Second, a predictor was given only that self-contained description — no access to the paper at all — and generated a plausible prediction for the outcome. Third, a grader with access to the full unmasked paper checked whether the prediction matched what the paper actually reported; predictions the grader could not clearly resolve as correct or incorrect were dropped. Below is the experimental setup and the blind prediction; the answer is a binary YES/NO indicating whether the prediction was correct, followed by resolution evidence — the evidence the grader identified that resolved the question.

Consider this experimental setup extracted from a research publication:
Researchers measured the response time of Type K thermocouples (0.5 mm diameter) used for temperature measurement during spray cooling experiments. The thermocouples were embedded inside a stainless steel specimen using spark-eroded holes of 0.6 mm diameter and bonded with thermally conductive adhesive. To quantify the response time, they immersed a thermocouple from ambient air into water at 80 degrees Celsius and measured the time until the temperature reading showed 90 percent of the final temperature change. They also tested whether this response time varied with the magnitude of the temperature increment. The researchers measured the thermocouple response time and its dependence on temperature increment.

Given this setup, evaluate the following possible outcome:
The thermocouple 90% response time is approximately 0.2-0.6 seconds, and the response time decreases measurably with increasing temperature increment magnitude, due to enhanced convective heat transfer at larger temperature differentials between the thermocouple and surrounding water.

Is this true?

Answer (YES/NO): NO